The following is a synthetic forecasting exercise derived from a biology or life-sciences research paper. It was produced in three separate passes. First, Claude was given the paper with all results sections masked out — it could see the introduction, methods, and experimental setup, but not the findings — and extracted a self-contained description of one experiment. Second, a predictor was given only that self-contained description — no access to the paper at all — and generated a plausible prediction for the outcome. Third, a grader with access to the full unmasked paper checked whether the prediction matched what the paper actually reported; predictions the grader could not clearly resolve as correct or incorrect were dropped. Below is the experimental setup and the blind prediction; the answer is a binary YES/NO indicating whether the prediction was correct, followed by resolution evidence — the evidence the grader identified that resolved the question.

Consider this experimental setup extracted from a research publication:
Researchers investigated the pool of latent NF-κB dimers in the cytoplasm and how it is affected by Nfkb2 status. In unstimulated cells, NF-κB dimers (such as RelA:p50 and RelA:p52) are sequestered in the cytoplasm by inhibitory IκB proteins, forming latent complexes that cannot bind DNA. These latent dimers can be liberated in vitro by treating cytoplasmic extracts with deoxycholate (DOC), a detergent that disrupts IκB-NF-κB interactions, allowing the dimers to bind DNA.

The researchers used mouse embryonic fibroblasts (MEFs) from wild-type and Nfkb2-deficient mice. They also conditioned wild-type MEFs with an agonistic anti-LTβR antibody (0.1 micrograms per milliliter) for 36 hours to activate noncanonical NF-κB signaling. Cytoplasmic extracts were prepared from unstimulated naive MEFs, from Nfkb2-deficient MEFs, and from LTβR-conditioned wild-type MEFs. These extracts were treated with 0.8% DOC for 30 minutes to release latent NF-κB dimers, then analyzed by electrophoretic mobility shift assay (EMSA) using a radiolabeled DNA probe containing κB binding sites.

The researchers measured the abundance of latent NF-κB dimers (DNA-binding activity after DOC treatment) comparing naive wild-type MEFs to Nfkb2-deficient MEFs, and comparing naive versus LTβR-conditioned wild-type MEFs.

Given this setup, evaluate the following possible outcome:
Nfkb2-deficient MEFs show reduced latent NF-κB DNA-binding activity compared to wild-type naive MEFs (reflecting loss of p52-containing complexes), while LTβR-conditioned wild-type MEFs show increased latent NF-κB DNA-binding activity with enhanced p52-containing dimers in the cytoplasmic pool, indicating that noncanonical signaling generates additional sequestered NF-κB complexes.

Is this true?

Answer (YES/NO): YES